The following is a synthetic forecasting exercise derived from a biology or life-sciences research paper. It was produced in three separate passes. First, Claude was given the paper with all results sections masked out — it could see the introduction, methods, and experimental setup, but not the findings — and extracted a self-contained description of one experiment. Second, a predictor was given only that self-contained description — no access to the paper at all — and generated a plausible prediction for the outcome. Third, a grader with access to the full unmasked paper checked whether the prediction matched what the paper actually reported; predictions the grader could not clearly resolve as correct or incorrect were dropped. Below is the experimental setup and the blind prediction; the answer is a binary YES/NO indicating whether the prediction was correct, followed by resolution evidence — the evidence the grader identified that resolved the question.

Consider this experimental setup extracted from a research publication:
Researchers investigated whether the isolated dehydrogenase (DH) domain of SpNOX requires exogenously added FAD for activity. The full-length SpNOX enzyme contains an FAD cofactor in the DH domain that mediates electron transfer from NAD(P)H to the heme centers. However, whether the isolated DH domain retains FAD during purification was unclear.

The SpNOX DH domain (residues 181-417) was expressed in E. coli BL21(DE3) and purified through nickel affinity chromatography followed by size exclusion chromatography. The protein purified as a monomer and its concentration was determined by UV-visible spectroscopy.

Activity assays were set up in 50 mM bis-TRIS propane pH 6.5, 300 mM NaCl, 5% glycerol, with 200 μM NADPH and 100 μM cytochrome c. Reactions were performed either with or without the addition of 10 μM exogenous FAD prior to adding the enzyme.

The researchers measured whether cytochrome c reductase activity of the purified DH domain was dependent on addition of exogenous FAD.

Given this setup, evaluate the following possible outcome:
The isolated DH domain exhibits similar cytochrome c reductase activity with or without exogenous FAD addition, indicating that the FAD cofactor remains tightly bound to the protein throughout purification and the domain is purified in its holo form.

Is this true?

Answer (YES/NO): NO